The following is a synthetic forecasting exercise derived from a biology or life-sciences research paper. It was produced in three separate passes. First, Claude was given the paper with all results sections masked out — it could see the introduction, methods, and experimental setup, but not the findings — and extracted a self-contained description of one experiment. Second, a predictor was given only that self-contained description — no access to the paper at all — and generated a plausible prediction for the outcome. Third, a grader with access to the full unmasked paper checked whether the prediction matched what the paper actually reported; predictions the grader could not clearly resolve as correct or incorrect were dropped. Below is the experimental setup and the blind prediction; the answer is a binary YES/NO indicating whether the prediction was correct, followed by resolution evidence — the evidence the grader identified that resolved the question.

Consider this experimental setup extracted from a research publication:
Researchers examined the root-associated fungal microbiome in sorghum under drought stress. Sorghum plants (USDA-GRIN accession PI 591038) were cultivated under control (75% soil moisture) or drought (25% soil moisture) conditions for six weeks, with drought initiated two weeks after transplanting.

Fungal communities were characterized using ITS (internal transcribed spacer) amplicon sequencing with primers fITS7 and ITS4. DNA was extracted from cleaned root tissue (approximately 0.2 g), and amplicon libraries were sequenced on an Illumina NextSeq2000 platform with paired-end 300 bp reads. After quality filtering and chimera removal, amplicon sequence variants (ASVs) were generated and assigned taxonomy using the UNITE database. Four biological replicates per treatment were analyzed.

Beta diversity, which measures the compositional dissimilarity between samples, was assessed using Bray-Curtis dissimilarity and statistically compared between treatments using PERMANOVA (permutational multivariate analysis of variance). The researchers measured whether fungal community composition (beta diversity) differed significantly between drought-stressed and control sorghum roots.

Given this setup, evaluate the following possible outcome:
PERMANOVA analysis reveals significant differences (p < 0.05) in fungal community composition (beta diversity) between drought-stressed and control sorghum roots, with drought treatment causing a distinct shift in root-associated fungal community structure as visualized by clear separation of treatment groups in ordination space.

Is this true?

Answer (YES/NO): YES